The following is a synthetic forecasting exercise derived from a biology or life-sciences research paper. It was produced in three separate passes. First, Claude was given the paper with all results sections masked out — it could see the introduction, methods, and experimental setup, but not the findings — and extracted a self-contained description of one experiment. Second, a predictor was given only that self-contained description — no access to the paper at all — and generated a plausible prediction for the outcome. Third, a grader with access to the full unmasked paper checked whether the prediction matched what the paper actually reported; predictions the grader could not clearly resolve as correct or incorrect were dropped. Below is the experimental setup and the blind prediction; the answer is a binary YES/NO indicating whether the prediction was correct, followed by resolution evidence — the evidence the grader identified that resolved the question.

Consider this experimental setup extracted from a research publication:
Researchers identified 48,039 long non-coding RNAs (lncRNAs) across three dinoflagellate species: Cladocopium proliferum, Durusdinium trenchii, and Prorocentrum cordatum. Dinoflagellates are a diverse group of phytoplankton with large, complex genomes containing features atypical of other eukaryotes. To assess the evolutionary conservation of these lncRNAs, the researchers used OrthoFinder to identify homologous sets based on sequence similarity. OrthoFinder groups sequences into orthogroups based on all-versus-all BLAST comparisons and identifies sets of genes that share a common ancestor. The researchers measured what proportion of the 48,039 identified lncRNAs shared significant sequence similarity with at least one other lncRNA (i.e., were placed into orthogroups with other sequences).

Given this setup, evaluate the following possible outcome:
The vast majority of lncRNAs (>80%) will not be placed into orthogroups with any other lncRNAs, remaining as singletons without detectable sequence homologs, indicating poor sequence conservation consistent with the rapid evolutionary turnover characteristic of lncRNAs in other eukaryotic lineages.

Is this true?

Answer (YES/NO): NO